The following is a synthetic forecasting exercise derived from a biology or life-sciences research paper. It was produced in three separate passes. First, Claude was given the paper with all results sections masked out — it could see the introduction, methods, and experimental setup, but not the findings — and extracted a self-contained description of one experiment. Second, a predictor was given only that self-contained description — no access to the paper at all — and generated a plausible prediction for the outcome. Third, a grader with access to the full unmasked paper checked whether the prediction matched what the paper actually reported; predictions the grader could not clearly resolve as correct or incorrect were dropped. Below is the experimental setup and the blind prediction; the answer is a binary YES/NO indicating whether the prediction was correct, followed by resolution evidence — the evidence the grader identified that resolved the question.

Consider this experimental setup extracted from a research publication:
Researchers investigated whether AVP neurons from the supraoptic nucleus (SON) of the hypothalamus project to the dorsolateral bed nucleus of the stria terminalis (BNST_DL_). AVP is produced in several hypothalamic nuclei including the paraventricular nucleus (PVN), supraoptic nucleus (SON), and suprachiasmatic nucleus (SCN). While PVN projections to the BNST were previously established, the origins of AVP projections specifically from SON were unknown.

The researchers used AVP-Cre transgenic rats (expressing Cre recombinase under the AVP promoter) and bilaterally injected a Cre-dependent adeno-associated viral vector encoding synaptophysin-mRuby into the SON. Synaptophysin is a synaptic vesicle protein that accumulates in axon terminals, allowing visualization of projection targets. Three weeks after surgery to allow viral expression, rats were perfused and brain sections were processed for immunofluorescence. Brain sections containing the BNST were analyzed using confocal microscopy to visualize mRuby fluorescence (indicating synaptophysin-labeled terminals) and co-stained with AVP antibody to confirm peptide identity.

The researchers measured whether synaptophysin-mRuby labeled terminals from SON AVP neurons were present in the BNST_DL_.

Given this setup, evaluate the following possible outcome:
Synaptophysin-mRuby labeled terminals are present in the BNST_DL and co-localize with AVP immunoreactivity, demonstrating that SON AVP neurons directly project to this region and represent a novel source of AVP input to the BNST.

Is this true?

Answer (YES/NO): YES